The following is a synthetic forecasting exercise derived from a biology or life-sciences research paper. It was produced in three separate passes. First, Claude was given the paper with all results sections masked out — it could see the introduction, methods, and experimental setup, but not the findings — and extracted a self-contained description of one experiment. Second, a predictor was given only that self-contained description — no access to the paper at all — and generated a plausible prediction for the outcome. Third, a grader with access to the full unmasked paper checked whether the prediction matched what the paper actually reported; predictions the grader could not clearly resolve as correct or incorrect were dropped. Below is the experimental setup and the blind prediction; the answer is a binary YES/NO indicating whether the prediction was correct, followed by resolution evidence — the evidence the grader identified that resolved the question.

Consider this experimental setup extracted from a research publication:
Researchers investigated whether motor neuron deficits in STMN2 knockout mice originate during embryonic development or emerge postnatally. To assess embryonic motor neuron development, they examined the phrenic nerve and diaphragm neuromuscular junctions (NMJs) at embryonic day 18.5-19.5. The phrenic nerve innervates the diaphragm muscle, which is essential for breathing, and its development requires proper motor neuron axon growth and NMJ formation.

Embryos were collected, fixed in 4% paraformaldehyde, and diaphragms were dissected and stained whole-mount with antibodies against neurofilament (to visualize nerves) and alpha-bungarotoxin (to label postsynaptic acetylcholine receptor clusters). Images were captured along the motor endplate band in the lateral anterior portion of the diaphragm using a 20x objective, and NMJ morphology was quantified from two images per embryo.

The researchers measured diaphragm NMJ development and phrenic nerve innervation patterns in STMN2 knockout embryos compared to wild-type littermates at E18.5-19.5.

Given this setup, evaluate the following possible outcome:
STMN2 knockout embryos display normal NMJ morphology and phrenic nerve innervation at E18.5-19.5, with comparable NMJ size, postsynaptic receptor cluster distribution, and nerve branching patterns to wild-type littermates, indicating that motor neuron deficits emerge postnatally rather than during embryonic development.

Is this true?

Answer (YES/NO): NO